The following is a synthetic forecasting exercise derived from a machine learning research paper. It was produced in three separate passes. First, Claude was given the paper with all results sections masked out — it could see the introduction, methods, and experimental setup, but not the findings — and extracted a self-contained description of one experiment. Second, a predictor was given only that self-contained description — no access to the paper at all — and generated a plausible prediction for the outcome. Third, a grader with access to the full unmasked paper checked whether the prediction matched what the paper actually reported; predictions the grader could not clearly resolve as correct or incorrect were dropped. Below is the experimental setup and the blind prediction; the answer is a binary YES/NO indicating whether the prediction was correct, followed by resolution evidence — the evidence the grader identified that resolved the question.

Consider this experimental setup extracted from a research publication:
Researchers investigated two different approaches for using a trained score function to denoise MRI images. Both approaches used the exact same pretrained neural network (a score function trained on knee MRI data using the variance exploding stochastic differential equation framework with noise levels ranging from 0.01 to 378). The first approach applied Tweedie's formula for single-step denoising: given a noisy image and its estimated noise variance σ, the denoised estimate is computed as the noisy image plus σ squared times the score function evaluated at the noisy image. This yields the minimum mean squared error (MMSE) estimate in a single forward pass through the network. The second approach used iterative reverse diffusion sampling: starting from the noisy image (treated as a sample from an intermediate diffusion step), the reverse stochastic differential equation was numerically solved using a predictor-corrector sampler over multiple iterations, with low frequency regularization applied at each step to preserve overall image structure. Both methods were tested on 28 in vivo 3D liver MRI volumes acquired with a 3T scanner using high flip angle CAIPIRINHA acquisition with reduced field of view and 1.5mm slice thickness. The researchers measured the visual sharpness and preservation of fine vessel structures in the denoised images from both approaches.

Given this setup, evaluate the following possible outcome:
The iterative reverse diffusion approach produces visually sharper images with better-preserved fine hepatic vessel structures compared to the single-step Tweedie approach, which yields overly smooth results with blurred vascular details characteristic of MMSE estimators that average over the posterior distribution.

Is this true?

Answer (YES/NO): YES